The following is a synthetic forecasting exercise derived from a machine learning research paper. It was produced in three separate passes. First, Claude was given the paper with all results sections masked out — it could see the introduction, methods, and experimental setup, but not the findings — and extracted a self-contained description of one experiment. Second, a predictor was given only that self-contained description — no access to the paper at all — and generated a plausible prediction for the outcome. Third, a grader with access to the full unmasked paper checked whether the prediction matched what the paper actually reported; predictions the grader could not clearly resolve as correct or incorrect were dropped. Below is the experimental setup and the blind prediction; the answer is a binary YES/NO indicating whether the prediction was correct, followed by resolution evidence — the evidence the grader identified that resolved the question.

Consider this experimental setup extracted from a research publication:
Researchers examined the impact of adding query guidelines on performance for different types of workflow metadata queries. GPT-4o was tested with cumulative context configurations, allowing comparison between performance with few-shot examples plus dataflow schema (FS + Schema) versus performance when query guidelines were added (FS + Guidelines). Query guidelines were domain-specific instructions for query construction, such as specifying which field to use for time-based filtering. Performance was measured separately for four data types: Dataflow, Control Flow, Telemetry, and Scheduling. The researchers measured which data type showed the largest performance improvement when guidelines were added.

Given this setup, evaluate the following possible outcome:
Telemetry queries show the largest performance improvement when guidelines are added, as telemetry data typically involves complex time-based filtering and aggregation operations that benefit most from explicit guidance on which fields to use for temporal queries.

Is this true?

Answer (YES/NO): NO